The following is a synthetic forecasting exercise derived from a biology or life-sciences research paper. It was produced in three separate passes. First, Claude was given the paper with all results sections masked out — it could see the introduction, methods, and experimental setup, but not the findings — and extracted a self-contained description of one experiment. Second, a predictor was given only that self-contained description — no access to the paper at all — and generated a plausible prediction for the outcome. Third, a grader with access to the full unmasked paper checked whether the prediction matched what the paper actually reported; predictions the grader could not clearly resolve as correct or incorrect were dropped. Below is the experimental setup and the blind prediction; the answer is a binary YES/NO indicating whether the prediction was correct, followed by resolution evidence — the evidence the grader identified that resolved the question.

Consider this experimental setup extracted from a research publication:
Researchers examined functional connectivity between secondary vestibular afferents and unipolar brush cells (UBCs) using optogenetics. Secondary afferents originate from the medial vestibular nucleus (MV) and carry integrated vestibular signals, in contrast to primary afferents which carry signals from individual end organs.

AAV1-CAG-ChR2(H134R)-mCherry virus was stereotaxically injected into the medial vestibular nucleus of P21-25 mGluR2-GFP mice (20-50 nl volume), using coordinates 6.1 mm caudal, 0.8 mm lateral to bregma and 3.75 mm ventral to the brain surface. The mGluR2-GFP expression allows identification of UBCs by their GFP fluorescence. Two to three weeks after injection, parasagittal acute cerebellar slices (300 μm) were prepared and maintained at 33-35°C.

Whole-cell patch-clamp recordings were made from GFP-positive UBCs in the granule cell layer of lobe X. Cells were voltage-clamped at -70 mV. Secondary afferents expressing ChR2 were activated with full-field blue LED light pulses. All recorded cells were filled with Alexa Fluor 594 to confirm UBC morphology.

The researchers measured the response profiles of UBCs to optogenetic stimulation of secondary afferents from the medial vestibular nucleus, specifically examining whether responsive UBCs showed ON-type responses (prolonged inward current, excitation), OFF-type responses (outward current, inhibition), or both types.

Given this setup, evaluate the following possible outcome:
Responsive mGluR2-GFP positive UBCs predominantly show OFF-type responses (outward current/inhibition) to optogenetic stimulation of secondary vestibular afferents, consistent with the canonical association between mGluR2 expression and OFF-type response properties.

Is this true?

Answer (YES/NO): NO